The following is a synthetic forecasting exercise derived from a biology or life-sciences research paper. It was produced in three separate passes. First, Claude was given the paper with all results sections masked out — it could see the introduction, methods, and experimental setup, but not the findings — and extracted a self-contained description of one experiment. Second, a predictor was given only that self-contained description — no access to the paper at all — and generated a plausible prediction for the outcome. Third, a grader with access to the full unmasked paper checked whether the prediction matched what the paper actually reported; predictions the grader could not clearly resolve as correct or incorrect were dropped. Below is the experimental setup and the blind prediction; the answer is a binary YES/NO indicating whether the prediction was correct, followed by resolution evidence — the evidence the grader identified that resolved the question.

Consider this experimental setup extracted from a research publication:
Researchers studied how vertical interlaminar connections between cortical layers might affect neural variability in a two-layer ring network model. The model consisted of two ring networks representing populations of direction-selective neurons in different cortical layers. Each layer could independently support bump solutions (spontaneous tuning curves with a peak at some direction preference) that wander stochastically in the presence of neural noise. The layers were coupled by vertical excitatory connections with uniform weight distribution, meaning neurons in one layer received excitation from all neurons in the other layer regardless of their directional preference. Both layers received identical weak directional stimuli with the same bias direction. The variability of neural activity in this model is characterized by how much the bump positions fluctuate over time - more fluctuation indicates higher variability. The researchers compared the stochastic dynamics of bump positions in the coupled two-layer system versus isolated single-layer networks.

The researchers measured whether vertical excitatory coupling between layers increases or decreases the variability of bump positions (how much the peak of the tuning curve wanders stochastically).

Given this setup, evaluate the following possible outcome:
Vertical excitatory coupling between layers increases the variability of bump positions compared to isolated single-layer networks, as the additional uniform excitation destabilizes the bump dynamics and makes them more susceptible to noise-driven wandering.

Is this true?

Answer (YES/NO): NO